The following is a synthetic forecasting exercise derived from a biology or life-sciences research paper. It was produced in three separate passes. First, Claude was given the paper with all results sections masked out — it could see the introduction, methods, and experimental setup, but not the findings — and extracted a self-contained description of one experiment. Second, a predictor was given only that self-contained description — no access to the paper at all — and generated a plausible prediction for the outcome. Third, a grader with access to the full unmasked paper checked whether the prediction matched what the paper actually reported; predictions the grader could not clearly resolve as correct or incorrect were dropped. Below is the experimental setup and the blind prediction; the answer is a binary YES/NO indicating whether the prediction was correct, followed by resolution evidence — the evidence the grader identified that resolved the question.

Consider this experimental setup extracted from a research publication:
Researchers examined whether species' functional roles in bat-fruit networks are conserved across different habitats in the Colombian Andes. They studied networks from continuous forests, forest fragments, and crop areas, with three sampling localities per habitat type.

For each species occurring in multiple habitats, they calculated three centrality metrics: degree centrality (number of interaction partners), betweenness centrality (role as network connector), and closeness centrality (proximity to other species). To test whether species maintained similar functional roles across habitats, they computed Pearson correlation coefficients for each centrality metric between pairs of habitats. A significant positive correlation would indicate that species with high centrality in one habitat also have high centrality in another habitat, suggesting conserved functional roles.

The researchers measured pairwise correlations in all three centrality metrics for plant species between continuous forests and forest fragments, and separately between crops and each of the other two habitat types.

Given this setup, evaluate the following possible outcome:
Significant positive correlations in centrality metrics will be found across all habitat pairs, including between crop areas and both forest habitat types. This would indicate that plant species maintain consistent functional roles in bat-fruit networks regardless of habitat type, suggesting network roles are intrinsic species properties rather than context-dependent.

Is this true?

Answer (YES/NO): NO